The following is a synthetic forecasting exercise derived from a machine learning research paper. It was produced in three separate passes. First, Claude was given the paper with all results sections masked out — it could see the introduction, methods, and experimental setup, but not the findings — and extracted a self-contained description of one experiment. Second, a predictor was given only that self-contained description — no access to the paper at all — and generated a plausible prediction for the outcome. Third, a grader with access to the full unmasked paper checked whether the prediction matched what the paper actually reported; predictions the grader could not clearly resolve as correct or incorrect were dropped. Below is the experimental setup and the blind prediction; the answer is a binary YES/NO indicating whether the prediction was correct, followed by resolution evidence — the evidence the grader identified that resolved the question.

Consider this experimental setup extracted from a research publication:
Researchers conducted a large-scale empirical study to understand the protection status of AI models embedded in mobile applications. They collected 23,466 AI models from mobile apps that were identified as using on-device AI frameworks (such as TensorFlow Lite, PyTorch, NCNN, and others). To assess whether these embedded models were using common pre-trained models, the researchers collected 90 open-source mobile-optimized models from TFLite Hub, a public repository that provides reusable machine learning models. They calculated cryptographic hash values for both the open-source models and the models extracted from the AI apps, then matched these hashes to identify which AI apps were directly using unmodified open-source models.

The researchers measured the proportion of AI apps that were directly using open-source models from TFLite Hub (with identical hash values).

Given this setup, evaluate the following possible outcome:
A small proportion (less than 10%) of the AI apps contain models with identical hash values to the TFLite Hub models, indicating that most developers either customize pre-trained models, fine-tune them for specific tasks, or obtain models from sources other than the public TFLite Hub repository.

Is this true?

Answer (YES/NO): YES